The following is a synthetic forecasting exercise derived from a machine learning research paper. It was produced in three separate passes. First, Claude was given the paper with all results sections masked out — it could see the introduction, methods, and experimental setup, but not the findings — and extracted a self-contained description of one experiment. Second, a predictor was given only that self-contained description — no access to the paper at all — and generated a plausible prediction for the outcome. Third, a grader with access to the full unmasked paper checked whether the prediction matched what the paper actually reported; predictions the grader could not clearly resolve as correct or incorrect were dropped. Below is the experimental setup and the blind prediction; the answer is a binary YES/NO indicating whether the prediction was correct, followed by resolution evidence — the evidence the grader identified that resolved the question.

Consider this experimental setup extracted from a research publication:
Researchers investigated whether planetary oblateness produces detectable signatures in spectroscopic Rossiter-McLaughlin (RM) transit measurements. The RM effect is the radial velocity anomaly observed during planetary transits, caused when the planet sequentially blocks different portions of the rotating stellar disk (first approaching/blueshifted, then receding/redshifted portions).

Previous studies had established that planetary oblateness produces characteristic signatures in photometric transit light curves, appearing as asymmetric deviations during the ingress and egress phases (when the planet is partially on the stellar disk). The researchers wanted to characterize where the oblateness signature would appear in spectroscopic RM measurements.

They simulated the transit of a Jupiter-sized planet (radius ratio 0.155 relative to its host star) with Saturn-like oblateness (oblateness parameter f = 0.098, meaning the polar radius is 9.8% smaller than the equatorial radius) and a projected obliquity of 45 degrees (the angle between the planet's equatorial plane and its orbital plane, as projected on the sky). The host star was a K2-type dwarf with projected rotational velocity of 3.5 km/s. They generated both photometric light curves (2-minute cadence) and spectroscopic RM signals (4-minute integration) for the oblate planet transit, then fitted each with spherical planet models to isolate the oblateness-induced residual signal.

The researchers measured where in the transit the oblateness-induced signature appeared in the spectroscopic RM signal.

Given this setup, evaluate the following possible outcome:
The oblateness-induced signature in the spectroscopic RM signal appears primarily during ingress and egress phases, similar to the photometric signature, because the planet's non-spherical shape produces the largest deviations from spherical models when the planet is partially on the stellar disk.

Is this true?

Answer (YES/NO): YES